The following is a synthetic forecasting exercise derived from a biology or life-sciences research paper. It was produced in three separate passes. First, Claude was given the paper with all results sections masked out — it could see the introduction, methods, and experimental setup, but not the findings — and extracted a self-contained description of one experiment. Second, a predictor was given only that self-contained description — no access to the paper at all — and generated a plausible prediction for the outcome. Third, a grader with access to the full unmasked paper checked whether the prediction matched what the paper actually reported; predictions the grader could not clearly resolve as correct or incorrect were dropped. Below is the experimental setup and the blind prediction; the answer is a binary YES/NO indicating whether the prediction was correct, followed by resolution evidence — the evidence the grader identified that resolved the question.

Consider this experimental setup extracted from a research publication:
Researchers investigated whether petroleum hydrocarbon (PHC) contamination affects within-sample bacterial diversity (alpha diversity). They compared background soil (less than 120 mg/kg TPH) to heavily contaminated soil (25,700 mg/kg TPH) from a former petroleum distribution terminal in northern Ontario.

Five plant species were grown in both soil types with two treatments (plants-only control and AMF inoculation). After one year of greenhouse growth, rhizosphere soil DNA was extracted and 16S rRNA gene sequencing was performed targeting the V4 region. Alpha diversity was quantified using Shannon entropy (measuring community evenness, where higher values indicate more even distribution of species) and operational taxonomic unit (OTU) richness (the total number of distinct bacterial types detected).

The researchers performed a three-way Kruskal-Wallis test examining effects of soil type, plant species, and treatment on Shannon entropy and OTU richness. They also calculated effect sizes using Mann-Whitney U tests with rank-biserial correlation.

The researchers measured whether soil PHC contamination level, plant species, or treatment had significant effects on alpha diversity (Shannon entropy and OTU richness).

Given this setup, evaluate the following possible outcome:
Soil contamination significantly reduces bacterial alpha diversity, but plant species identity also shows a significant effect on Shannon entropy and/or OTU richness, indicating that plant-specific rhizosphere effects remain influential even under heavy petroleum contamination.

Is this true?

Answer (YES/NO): NO